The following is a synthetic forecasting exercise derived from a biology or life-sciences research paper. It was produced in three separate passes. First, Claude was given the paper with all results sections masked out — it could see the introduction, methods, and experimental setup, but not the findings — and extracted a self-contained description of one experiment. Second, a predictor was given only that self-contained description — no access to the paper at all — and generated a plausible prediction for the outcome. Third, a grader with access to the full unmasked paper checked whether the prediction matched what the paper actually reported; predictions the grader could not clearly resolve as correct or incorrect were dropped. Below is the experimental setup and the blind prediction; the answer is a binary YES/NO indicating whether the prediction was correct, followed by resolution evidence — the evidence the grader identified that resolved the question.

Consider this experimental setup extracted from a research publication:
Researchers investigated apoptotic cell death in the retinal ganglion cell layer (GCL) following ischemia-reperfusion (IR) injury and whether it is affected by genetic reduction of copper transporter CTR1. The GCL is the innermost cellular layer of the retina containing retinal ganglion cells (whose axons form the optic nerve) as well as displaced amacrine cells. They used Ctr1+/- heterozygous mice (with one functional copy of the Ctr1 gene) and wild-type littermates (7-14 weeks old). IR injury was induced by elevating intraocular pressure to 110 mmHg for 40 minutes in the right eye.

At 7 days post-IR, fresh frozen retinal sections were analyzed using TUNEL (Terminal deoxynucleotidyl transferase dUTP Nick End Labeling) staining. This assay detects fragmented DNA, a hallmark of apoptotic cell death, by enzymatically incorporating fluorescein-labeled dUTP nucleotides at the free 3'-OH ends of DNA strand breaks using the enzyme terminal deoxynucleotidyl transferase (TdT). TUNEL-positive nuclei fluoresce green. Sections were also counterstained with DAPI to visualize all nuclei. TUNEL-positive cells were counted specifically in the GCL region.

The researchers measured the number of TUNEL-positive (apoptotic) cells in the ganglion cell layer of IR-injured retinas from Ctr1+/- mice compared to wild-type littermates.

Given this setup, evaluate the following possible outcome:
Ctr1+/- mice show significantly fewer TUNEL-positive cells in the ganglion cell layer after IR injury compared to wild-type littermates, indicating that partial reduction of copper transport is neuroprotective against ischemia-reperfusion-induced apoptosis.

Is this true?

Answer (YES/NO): YES